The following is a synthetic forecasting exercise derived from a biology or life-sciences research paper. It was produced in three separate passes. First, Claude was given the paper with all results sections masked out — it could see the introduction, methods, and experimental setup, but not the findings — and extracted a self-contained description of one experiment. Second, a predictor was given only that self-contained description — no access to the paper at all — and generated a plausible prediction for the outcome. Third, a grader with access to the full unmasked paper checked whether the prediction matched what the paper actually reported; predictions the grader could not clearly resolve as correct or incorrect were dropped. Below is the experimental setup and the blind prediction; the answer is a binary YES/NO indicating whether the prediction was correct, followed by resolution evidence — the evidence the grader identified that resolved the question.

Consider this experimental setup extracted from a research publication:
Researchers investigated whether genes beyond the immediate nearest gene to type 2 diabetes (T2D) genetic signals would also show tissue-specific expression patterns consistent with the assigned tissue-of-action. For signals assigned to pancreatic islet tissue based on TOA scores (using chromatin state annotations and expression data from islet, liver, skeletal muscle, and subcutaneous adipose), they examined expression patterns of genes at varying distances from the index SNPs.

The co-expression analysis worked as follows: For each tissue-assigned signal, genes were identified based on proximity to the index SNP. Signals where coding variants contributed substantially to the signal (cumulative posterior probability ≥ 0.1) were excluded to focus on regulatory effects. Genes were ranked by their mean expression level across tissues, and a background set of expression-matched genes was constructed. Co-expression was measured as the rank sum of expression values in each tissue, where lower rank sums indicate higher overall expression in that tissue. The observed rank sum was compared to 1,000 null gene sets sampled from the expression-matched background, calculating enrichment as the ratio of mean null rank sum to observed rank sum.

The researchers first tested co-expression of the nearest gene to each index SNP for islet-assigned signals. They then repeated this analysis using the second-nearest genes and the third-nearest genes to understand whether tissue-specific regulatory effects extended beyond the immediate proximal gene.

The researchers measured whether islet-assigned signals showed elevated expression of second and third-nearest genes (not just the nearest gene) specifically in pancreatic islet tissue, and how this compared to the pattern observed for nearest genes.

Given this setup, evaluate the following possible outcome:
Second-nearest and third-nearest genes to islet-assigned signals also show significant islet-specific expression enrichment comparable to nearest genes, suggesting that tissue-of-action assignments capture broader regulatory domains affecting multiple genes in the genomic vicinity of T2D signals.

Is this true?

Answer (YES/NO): NO